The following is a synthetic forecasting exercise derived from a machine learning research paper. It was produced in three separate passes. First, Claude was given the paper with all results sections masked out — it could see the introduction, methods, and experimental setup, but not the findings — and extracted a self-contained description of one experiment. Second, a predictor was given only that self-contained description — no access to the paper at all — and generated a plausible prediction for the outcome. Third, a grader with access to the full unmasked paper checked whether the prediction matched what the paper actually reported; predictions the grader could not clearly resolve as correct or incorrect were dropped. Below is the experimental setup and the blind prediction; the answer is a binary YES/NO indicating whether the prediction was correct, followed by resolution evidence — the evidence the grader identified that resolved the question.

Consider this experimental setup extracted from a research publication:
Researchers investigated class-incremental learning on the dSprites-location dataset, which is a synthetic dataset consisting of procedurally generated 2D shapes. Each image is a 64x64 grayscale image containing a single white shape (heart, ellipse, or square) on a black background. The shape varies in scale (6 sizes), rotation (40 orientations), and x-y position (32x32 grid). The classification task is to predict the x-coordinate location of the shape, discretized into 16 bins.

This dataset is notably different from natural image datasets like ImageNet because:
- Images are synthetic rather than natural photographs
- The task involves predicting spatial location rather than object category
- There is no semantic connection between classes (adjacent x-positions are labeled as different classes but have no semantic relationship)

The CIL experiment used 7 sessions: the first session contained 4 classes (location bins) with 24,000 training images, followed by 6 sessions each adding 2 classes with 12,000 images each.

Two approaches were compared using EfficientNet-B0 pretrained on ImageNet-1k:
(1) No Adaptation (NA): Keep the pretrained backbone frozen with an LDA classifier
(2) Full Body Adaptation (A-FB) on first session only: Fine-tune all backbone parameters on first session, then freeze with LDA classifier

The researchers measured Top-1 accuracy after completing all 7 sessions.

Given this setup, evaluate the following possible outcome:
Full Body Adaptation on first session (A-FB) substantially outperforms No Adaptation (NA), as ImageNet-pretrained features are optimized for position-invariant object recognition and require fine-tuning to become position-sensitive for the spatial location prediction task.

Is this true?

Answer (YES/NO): YES